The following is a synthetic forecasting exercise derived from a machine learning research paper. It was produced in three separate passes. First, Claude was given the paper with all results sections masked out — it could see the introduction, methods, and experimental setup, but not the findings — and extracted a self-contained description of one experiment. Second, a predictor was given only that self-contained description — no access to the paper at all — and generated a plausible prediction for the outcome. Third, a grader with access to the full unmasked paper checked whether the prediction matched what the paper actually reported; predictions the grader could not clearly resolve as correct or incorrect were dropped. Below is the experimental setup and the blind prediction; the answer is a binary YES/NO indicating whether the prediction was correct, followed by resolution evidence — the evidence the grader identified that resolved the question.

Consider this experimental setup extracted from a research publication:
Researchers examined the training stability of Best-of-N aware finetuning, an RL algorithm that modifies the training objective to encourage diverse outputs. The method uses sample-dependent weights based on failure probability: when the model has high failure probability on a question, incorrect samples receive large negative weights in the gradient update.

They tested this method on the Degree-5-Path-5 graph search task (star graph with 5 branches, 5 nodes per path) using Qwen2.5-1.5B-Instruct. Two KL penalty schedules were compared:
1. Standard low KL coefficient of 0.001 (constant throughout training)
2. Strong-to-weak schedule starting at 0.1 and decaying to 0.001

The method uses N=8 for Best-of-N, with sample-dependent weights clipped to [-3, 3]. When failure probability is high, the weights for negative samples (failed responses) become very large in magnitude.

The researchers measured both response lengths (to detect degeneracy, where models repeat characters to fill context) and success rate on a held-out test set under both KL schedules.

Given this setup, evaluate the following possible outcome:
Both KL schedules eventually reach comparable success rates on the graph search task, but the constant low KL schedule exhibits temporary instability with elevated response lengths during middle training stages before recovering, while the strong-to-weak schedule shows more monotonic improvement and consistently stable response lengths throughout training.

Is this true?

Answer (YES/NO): NO